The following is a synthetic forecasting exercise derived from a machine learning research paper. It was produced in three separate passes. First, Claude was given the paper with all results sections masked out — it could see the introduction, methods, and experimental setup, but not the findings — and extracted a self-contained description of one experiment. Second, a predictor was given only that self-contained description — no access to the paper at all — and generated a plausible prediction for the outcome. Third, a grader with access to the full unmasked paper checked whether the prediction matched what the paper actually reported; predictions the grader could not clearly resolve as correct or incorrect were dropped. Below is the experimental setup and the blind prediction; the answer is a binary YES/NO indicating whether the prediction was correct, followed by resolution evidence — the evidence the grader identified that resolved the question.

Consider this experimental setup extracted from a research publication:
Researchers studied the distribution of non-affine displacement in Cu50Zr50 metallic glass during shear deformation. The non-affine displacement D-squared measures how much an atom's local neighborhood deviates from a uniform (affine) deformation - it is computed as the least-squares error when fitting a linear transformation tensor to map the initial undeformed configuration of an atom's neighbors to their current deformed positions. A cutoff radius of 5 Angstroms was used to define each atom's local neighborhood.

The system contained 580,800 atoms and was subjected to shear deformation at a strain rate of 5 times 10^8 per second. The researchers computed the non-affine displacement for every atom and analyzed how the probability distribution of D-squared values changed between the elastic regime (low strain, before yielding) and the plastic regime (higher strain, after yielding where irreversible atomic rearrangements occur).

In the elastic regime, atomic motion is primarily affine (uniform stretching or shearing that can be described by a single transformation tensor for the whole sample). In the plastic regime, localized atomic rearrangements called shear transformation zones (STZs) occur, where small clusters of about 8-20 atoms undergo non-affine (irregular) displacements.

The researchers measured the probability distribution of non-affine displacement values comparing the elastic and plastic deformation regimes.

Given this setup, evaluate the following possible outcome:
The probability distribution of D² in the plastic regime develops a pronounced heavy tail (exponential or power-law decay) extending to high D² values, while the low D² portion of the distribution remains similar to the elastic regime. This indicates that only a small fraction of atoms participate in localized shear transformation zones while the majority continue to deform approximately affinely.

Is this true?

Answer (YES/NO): YES